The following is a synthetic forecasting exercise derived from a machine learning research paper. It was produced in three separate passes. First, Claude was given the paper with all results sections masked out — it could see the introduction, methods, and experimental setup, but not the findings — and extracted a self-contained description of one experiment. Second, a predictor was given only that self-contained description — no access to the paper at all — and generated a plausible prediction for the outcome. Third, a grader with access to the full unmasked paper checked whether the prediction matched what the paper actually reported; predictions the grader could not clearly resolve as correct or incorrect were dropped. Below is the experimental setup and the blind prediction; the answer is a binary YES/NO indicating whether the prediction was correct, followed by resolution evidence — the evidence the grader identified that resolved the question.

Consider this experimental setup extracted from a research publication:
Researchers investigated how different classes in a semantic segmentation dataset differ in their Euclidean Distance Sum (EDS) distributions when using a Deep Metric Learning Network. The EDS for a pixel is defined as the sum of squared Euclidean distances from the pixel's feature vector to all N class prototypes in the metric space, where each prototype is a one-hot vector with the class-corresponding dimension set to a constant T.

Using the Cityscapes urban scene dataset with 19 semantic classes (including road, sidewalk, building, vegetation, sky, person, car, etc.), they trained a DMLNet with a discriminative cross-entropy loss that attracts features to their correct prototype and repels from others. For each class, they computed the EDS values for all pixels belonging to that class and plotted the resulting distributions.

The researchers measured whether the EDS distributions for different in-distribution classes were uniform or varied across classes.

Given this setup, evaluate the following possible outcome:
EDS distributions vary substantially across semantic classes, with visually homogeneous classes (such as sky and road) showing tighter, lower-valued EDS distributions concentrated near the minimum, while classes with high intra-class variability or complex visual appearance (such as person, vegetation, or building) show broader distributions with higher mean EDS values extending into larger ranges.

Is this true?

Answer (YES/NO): NO